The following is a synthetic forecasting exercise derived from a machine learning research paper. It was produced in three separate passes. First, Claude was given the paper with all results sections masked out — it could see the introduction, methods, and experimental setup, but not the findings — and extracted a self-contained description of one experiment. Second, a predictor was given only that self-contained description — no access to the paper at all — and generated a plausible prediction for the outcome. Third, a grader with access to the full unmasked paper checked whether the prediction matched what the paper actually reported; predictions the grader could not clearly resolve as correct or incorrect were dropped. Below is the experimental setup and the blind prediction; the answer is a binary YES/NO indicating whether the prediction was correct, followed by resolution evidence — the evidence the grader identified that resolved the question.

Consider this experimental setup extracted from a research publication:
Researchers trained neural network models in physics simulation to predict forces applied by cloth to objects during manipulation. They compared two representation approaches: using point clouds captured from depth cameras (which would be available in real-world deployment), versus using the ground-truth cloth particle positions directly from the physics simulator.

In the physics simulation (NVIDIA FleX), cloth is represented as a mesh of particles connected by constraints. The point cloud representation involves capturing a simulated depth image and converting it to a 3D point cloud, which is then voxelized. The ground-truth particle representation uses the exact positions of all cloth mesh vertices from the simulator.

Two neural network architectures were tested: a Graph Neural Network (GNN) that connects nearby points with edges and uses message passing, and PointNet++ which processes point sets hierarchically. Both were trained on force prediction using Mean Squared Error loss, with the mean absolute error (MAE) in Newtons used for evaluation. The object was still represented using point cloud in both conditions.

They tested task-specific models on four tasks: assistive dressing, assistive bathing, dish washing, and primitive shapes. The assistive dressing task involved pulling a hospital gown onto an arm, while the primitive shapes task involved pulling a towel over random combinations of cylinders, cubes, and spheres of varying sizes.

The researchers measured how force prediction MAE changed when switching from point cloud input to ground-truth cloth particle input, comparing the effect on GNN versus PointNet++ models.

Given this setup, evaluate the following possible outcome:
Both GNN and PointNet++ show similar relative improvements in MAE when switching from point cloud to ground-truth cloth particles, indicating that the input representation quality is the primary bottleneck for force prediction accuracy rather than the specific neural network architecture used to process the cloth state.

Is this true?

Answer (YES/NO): NO